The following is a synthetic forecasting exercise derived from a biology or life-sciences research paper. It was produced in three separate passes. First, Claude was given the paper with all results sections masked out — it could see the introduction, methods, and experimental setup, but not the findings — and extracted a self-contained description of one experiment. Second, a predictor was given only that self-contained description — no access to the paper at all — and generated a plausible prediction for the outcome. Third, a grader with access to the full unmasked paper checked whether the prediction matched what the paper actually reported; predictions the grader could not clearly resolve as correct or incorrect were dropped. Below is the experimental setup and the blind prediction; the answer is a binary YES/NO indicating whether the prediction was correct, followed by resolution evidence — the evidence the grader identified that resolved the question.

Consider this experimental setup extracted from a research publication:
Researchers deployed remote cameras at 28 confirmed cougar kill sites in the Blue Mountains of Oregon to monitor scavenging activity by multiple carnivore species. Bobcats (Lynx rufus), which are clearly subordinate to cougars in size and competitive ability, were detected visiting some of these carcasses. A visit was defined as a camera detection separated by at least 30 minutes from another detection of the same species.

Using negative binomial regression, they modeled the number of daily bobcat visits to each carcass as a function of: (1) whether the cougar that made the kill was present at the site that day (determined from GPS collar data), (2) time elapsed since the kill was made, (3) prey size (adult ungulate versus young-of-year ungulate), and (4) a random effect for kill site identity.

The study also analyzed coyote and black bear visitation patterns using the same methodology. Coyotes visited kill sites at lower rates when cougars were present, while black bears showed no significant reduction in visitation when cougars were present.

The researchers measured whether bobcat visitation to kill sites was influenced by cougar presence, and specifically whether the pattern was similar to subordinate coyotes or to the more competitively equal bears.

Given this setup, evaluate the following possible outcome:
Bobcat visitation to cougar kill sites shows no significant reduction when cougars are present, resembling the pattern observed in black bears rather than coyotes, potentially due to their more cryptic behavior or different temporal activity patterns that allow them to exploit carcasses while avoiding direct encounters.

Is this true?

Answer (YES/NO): NO